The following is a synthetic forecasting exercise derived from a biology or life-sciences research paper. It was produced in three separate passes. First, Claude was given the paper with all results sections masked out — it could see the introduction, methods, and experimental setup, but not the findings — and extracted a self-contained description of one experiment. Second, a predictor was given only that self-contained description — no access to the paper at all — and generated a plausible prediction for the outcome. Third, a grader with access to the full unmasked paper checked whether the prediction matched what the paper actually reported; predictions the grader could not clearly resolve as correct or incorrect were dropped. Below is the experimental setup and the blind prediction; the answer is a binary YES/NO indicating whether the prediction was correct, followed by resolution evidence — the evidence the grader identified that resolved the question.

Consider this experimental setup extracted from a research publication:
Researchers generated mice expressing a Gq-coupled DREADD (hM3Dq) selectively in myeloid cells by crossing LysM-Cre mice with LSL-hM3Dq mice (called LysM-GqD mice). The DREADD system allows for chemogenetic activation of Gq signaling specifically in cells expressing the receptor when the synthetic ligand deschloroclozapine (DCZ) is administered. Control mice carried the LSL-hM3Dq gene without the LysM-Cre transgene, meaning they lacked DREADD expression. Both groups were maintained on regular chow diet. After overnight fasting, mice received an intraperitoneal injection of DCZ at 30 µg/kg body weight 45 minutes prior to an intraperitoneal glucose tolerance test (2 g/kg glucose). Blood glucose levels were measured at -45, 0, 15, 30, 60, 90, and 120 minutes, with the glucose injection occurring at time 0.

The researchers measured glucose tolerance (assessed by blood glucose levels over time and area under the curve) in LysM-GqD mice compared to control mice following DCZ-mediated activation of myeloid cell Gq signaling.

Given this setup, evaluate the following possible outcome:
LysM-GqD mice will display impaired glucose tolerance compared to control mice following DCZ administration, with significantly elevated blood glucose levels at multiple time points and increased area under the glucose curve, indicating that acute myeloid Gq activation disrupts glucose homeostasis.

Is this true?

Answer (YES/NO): YES